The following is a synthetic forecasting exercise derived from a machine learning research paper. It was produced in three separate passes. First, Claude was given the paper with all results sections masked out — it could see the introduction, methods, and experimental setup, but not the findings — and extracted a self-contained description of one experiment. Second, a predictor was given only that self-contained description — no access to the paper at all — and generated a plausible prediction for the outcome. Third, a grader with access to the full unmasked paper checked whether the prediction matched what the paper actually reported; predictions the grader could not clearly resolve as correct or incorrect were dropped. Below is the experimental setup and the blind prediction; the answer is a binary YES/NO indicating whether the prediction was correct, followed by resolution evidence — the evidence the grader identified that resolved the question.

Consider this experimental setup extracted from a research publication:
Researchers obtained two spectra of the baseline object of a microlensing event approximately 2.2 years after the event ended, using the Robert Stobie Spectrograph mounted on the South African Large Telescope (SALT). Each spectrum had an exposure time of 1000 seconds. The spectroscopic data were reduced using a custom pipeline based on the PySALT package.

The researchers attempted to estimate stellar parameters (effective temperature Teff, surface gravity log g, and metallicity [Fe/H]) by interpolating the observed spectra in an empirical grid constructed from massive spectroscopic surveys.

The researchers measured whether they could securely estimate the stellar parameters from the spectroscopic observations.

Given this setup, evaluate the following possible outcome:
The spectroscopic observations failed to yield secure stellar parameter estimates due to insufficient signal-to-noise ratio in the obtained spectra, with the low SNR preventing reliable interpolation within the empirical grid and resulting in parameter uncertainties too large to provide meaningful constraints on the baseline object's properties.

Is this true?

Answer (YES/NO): YES